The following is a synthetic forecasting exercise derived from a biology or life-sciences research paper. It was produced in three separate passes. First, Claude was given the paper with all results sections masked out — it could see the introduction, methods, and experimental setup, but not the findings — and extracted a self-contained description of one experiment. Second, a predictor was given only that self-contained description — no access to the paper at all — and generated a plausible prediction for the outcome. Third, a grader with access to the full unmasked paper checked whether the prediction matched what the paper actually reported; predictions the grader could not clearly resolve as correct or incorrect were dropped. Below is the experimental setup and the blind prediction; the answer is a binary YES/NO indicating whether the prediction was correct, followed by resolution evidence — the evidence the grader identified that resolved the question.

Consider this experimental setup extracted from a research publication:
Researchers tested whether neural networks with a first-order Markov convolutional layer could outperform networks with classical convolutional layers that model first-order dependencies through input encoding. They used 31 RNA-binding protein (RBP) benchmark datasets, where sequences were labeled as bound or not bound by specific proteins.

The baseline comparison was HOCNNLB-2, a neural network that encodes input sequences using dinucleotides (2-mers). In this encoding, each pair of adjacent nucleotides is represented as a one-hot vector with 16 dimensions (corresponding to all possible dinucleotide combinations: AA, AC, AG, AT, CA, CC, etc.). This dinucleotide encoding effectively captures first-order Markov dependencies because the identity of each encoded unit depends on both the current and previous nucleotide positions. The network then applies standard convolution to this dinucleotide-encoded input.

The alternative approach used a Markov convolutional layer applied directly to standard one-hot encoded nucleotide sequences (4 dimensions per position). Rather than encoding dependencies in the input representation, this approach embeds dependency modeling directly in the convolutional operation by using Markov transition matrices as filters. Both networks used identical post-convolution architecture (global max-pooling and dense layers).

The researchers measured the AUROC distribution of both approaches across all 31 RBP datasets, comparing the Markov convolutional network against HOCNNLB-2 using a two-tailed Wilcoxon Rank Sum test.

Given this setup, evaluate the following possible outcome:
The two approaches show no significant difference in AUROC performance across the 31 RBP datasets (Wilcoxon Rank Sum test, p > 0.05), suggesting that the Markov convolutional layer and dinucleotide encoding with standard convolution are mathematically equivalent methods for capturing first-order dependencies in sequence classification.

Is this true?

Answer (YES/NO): NO